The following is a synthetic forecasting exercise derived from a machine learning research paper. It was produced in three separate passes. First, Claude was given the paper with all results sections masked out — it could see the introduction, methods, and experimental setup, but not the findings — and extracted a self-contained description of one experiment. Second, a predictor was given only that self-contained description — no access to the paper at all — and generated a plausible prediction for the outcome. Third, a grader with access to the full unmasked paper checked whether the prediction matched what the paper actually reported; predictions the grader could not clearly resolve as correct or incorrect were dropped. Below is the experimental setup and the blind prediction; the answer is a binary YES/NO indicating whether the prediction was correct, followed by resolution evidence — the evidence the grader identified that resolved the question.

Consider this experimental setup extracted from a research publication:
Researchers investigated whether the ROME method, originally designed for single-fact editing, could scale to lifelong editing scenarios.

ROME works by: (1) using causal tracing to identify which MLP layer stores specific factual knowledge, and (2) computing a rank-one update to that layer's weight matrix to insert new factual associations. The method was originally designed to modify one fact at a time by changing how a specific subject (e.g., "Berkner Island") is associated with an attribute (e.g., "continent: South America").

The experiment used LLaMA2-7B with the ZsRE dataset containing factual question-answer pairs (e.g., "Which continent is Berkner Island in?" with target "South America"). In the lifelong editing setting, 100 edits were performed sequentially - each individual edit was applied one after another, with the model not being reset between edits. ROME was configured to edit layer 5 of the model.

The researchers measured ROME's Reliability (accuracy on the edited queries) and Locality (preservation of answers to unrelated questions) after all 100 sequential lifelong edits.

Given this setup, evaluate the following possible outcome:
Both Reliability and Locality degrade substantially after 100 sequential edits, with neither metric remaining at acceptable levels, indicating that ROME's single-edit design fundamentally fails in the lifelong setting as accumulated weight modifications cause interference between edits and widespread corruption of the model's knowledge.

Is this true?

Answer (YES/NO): YES